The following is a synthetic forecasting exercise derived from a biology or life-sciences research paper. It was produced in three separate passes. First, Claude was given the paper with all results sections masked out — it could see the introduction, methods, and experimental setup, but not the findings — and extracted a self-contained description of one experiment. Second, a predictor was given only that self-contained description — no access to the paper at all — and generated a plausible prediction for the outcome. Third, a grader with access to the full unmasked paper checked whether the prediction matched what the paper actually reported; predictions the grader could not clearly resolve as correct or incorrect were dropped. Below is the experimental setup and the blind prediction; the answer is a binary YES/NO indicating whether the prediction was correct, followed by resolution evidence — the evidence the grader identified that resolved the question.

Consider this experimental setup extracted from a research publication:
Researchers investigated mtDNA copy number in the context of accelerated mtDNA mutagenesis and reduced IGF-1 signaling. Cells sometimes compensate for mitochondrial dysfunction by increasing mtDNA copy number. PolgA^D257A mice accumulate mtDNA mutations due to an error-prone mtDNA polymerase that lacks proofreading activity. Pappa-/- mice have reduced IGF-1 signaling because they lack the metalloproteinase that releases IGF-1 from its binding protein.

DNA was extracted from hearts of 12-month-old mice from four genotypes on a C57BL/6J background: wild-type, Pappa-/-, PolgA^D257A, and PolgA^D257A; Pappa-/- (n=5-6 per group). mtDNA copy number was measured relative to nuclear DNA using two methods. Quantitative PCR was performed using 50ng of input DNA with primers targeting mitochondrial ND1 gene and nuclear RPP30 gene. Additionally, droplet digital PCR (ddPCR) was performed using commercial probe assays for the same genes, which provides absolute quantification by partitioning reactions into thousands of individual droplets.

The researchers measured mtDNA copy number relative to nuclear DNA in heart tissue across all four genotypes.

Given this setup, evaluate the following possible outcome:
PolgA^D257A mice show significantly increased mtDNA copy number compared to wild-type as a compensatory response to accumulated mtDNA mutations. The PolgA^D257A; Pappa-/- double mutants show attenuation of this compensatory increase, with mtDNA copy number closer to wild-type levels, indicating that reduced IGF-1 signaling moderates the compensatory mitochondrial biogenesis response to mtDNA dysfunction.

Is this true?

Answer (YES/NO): NO